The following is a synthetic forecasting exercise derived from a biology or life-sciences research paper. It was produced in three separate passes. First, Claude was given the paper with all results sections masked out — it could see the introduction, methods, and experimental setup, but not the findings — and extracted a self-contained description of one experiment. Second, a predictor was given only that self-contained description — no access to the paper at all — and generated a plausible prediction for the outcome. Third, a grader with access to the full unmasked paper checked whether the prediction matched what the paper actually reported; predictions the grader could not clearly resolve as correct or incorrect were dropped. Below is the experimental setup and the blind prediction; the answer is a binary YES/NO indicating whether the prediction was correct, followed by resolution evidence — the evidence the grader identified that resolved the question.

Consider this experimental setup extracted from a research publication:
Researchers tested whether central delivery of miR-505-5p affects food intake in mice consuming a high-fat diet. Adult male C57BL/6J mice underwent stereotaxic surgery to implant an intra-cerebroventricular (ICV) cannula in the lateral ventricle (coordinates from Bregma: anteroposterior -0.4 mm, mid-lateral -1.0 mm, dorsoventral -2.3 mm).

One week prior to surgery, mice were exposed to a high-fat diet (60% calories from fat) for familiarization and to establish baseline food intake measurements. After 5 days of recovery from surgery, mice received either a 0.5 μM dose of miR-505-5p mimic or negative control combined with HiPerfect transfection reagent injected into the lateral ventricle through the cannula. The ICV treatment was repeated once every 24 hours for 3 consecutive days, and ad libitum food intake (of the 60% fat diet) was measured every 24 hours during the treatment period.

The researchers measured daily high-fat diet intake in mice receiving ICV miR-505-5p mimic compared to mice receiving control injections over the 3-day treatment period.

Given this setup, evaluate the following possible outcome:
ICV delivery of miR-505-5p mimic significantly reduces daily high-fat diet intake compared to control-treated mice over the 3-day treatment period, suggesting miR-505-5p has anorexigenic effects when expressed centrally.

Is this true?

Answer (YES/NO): NO